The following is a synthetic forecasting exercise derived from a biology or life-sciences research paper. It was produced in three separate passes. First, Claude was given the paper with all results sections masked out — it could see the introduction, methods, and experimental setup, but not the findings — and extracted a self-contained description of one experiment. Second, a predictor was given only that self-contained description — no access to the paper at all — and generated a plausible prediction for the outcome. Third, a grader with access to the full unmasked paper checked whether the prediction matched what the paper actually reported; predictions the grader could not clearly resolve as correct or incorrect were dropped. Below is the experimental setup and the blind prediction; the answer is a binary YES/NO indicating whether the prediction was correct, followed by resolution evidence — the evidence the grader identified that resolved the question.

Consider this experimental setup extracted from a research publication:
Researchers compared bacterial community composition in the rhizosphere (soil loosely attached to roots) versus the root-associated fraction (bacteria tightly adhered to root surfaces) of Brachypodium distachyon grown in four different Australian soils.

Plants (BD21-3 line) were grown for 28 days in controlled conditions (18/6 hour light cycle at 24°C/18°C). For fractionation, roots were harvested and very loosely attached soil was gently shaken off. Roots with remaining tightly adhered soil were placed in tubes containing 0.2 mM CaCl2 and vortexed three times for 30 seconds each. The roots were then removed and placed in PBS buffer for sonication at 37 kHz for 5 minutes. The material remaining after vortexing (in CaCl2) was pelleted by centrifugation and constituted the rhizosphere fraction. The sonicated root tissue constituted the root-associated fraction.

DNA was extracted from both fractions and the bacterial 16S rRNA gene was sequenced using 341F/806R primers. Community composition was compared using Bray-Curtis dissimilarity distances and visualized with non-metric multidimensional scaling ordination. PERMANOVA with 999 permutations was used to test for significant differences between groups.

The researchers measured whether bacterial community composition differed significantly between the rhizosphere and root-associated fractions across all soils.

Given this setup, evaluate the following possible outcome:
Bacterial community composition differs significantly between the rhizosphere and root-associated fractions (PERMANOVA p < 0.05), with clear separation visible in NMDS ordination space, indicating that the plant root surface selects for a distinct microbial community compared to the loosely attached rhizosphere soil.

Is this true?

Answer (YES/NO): YES